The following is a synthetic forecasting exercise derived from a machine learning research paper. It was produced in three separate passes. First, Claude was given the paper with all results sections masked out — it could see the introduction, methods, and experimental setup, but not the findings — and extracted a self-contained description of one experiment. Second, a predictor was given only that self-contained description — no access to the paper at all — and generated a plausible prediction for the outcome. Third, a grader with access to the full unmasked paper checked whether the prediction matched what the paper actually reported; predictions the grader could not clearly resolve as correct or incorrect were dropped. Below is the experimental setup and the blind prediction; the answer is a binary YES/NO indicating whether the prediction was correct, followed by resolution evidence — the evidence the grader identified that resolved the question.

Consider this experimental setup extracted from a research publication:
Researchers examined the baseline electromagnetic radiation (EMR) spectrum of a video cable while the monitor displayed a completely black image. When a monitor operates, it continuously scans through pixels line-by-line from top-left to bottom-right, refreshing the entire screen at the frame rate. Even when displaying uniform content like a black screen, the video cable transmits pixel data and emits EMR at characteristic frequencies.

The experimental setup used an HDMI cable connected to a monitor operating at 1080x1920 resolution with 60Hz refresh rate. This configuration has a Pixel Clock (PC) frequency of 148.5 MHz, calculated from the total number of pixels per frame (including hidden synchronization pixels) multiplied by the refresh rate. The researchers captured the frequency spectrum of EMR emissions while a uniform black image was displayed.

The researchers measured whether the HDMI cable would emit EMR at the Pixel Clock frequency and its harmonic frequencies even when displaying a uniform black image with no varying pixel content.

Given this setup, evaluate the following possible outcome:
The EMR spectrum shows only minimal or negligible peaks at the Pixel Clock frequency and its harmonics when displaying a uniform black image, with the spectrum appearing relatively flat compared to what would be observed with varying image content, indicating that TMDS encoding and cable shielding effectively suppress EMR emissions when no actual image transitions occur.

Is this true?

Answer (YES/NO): NO